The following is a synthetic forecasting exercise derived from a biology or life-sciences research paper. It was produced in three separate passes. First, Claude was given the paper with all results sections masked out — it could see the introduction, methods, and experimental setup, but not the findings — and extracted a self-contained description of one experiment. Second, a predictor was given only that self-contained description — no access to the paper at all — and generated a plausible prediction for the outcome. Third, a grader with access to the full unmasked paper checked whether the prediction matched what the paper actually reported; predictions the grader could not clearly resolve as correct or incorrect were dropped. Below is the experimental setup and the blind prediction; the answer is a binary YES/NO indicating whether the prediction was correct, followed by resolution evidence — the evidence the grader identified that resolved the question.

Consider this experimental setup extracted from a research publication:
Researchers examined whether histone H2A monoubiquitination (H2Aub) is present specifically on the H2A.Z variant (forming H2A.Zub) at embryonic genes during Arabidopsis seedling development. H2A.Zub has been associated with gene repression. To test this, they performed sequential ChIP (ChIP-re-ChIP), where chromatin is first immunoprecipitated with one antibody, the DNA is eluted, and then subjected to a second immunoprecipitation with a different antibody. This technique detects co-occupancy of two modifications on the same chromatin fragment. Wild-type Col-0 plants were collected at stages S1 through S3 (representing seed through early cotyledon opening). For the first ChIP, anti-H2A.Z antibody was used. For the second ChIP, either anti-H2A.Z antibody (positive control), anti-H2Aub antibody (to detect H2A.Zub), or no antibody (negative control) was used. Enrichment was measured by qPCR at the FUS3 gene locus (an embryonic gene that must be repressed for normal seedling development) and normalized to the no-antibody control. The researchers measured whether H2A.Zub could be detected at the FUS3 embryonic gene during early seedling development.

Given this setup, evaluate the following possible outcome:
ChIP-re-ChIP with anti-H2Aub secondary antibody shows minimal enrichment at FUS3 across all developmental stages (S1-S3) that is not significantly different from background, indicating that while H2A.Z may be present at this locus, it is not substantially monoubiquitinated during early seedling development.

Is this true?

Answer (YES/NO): NO